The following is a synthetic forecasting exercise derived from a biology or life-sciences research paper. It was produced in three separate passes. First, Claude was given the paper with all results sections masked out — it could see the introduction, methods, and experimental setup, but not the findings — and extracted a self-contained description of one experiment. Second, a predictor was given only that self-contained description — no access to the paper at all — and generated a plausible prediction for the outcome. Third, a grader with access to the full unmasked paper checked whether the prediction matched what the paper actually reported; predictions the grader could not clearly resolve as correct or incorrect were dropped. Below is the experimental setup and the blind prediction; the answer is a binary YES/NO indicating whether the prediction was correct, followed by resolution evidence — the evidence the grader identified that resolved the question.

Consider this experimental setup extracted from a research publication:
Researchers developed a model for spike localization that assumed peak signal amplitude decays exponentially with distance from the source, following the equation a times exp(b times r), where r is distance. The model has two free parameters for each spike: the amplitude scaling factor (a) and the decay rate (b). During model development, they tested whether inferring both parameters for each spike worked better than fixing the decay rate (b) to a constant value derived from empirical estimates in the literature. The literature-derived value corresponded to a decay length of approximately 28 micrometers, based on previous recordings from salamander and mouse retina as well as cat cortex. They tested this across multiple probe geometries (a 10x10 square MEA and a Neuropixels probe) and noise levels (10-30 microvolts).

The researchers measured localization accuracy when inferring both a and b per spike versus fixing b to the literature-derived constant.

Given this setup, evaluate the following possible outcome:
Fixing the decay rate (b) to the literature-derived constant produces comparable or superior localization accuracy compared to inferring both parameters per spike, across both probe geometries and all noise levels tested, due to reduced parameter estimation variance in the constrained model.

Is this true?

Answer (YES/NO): YES